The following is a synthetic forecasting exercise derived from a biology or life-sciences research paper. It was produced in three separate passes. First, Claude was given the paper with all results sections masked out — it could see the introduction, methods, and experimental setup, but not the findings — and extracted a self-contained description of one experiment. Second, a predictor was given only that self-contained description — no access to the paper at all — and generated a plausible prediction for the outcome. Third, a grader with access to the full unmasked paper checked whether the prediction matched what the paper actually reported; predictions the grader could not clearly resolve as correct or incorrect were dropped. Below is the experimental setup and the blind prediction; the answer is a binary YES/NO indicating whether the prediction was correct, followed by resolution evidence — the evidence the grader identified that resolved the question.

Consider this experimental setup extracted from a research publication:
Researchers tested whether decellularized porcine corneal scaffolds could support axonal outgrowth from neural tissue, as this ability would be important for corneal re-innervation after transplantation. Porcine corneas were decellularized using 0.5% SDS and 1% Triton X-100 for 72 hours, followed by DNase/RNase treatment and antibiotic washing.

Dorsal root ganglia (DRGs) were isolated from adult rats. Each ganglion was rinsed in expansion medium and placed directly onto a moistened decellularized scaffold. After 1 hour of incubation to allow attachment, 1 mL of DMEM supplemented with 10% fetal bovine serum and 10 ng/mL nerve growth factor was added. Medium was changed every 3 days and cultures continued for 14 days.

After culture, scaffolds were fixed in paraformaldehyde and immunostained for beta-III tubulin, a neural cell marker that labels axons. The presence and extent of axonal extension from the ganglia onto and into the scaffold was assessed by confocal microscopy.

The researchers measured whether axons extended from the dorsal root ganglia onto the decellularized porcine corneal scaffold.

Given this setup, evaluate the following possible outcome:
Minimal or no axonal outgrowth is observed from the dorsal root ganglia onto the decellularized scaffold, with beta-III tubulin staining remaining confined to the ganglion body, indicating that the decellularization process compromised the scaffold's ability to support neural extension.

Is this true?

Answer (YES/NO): NO